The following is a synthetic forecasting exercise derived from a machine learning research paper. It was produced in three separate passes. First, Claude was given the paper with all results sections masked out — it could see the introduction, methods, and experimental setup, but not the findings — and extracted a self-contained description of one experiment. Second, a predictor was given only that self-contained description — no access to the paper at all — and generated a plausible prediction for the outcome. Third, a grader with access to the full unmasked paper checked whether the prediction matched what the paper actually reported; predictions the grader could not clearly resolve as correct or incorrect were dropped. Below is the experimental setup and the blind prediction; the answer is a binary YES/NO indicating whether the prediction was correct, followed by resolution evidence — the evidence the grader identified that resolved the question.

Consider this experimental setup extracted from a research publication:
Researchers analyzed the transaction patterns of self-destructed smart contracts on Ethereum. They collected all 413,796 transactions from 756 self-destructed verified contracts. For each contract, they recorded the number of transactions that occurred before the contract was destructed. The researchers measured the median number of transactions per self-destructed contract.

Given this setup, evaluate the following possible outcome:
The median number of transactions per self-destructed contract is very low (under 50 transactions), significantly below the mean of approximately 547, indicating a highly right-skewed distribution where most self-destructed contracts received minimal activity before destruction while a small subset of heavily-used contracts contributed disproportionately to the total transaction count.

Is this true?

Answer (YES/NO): YES